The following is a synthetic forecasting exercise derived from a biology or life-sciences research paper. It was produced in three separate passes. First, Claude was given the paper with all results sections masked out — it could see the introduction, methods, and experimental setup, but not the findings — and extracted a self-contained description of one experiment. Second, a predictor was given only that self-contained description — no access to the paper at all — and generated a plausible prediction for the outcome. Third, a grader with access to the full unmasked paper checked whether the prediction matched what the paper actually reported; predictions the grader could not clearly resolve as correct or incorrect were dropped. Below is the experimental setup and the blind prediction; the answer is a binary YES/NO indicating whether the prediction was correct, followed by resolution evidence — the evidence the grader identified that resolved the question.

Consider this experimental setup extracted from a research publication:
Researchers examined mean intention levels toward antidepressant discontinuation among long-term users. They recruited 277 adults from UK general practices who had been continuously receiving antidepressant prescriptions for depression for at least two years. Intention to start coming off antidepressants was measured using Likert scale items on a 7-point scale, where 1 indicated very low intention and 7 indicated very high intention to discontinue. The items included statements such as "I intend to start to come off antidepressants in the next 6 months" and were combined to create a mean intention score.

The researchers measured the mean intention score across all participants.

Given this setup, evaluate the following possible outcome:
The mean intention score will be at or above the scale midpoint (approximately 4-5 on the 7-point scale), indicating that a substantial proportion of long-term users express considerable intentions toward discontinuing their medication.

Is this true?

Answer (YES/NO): NO